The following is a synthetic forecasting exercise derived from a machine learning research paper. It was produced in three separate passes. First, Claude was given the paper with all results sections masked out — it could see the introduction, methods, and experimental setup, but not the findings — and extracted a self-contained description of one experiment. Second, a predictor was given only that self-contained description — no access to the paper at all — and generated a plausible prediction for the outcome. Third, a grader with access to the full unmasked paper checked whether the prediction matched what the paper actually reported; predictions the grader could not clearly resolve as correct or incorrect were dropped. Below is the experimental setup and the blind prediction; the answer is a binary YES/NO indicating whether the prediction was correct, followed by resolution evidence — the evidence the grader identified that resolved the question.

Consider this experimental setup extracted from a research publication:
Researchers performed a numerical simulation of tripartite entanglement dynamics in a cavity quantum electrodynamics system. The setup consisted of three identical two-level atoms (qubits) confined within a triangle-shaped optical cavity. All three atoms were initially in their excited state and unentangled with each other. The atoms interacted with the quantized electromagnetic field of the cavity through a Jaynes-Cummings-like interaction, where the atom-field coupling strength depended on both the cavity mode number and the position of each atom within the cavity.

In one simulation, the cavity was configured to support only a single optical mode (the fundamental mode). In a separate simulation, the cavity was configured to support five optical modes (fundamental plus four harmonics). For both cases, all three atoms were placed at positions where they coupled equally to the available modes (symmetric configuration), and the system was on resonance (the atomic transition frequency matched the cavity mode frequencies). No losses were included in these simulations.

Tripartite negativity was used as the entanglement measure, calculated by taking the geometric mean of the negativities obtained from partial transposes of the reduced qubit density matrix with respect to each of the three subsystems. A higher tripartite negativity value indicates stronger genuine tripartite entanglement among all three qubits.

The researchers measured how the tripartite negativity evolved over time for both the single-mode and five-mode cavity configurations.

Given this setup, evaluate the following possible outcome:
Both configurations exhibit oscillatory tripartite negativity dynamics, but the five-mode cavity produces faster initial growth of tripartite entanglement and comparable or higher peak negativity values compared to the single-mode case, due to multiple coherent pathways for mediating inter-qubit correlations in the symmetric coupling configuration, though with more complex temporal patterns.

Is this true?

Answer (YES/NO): NO